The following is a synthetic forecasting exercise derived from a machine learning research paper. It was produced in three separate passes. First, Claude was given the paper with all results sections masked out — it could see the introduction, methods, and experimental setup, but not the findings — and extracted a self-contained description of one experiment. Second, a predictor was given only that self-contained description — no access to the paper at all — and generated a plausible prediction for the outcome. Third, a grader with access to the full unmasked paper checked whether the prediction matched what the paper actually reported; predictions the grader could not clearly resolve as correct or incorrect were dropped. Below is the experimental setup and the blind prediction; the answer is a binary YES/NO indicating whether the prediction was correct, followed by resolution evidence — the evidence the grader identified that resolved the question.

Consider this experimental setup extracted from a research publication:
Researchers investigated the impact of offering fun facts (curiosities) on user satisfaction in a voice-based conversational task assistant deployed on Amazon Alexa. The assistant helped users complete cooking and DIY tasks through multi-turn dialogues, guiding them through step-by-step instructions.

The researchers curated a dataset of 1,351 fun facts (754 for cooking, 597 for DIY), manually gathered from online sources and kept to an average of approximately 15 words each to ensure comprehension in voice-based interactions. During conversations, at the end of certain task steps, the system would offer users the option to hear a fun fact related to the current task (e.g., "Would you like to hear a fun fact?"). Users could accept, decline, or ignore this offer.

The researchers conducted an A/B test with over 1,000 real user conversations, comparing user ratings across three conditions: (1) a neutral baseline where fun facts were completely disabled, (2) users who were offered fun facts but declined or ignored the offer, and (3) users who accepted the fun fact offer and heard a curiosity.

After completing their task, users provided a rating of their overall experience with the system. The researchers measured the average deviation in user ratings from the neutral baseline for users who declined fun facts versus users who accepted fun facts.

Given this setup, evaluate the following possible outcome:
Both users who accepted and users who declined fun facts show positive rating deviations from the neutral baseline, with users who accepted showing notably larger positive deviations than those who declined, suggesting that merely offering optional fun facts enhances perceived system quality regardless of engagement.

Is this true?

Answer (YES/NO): NO